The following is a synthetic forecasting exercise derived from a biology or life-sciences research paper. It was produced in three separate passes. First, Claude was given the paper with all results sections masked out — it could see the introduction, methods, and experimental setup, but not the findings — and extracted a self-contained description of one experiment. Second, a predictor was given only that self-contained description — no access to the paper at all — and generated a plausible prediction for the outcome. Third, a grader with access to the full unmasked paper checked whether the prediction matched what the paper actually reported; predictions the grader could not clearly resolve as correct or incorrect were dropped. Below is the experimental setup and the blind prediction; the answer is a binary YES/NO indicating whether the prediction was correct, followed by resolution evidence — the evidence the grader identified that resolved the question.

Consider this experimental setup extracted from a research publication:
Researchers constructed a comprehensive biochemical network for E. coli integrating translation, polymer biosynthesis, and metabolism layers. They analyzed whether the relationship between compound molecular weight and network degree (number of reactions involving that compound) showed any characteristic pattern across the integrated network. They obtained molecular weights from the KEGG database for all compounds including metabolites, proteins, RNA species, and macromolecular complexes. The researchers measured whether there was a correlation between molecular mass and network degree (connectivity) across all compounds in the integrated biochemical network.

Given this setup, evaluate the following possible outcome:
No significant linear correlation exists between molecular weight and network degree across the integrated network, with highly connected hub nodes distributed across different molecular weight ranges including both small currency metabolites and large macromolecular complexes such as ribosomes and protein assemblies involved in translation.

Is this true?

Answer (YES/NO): YES